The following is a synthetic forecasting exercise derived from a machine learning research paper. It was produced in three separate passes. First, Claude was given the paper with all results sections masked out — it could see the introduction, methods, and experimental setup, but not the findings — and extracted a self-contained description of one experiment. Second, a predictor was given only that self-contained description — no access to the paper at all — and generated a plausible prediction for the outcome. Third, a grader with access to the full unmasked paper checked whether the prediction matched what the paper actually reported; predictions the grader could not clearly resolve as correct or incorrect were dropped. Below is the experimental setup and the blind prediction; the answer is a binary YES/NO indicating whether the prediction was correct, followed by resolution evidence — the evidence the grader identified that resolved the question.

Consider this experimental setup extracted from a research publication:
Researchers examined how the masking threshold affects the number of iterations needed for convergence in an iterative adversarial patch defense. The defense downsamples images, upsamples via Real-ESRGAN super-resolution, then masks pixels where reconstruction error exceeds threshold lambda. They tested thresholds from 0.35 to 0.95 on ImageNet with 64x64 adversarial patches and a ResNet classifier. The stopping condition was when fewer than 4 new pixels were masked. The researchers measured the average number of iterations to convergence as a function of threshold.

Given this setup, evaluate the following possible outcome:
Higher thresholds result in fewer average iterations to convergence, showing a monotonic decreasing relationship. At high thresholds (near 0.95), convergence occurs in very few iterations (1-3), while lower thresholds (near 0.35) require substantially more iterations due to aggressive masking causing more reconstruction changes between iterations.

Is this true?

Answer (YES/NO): NO